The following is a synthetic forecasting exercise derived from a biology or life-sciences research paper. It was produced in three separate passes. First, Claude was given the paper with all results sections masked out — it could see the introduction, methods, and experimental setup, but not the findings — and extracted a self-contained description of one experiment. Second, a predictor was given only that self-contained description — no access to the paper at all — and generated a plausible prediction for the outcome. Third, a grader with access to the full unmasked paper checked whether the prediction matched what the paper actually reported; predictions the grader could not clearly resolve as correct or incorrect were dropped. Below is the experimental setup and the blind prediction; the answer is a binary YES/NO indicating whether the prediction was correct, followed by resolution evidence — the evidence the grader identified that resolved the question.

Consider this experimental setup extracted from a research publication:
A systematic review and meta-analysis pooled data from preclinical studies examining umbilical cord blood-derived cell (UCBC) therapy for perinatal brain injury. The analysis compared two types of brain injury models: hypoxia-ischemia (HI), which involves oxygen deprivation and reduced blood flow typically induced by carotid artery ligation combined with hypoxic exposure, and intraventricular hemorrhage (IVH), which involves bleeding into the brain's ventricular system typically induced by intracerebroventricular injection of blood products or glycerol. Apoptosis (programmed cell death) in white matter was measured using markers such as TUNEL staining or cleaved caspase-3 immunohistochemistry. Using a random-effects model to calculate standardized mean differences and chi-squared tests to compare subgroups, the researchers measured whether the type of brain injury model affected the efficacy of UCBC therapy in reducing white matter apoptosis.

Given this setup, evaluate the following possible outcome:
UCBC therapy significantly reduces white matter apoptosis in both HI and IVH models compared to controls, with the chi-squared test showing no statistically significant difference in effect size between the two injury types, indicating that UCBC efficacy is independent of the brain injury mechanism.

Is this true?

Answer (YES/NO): NO